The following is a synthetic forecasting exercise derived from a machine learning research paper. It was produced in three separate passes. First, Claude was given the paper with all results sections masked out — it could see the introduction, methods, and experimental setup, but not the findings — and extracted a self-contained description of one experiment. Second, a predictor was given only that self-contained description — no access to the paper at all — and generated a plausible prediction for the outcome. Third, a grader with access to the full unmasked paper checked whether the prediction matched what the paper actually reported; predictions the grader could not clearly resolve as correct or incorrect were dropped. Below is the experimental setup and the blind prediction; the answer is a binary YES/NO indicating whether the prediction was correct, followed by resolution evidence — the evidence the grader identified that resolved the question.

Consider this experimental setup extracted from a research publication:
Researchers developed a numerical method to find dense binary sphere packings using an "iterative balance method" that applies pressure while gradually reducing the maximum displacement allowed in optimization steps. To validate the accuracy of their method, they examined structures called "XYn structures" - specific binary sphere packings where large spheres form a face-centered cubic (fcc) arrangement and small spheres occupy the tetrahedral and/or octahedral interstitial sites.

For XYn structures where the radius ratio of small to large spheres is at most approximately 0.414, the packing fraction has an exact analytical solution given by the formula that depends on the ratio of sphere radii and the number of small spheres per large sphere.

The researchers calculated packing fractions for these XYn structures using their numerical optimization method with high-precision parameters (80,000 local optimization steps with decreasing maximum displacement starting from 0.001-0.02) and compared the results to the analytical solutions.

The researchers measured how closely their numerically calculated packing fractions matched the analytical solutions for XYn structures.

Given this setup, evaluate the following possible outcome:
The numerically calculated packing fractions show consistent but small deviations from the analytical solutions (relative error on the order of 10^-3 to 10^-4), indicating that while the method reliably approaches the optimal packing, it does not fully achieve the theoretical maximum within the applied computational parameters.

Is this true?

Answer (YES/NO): NO